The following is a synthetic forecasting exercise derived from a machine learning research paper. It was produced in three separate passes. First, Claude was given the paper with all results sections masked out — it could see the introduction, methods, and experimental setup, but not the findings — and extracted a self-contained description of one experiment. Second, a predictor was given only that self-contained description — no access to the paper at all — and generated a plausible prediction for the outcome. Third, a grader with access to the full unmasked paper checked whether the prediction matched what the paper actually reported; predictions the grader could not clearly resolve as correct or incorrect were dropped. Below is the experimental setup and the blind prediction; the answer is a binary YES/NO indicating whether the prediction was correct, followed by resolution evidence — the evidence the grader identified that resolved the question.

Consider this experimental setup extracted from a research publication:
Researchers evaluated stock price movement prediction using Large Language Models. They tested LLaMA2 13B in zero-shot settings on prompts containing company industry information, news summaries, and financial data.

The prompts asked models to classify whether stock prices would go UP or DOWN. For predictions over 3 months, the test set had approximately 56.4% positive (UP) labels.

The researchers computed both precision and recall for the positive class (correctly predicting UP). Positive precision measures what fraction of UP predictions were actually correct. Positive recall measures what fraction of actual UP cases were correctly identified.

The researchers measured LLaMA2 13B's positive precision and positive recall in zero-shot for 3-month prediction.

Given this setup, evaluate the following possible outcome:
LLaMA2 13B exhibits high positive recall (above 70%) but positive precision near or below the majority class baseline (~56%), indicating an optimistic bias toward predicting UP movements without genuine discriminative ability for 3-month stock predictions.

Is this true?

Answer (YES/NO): YES